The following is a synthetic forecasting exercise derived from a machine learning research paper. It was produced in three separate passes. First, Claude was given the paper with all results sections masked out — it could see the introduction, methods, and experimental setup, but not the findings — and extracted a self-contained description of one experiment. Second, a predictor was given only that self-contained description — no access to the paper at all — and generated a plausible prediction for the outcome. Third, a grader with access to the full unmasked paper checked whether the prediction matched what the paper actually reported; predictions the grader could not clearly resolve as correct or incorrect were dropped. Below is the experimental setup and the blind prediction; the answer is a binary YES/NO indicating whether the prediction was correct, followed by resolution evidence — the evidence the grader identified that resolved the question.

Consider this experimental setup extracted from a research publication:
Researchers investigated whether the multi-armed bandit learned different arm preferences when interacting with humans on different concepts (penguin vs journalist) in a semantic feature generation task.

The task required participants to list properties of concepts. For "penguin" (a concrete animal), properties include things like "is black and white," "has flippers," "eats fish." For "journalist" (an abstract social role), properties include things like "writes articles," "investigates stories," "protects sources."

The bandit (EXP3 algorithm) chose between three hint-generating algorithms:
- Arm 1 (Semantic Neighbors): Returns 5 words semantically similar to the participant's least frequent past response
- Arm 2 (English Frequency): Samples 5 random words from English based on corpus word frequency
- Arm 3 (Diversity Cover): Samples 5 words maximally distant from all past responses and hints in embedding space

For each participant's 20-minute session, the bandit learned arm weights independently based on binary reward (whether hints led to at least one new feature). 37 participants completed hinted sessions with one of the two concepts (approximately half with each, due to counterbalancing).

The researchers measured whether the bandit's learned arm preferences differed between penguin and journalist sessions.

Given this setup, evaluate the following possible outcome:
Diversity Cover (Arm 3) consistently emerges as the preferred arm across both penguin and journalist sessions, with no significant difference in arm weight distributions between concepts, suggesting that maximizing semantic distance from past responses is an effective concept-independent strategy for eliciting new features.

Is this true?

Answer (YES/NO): NO